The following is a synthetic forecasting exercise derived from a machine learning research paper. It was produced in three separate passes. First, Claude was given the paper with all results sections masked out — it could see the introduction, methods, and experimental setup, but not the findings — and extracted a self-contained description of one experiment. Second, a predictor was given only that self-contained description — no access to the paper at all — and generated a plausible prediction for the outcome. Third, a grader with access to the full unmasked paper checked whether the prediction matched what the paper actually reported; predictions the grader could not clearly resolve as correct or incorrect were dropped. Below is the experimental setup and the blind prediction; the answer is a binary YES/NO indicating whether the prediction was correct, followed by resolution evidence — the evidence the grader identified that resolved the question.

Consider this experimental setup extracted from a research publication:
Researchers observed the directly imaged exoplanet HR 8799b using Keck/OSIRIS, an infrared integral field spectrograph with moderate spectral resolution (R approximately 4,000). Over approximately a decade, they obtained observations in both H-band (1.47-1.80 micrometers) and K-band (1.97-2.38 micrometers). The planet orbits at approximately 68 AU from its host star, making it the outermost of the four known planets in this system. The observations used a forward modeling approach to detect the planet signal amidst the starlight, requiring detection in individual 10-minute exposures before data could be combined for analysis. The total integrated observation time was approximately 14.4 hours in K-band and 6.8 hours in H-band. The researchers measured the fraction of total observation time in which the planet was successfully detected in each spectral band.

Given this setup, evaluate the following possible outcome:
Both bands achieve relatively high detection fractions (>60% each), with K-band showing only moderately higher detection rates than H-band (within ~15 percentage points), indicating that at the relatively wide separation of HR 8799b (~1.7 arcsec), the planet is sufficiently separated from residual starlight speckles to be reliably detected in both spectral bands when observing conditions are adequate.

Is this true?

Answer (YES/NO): NO